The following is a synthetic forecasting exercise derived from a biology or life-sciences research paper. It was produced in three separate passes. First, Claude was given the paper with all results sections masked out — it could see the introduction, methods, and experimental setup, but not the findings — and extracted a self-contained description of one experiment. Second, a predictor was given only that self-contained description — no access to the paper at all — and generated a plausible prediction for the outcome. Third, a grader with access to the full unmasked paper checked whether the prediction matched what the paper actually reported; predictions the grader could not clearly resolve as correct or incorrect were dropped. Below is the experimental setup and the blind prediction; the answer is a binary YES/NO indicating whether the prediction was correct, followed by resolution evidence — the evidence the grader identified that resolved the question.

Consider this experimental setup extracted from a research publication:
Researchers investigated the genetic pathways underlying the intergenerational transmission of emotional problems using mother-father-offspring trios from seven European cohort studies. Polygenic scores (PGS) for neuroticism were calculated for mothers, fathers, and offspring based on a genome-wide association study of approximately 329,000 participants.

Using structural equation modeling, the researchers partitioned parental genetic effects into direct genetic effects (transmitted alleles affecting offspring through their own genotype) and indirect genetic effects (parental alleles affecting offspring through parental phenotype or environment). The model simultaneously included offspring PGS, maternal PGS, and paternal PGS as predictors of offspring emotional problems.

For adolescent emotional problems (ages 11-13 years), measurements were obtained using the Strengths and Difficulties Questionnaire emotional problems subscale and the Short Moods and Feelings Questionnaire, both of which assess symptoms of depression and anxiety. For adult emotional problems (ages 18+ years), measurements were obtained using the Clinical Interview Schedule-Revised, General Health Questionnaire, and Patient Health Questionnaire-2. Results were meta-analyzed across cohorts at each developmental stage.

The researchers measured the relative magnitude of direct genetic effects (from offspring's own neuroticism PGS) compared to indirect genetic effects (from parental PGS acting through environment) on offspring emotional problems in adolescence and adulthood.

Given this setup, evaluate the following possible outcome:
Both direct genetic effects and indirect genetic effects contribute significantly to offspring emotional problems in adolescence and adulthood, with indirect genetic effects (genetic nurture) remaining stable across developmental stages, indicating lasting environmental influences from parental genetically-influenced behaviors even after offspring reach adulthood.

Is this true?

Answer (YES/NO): NO